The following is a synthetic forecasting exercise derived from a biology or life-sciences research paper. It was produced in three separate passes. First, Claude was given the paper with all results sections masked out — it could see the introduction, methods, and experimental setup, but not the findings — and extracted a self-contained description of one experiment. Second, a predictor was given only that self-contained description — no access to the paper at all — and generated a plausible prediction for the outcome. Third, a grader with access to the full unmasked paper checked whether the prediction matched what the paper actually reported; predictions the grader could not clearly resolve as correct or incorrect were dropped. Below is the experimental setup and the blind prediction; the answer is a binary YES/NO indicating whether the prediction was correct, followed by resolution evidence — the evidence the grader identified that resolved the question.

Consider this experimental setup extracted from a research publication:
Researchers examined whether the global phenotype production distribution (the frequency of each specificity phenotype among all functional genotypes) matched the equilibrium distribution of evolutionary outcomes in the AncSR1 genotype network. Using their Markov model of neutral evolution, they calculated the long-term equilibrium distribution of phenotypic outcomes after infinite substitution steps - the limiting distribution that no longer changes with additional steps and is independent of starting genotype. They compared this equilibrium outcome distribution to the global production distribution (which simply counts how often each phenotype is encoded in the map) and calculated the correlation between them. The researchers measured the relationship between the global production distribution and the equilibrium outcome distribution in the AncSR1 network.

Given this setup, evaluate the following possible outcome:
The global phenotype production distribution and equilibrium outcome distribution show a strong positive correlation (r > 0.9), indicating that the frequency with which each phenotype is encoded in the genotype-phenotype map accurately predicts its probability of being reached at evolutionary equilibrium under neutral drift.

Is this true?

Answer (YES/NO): NO